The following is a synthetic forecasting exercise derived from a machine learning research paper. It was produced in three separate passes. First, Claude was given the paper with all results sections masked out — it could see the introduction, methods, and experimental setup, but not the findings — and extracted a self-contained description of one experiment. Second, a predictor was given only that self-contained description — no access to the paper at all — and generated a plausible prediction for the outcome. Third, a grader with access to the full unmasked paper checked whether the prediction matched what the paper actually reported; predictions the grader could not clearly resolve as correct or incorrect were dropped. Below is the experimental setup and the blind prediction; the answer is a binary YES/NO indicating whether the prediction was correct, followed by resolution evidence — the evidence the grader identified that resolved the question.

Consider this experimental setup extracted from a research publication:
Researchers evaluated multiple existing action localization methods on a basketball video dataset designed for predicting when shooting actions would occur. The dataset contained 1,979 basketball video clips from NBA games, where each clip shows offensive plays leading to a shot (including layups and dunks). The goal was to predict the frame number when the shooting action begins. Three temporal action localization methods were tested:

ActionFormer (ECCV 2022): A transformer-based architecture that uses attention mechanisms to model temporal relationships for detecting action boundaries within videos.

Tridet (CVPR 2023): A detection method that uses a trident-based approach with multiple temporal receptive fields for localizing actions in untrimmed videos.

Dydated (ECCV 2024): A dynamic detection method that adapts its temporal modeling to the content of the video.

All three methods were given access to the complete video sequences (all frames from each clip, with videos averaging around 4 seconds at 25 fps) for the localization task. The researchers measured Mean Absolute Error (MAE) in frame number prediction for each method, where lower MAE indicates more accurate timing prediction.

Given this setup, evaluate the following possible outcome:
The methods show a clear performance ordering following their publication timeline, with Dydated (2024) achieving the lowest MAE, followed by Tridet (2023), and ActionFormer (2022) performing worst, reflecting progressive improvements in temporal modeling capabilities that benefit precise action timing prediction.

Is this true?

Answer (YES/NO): NO